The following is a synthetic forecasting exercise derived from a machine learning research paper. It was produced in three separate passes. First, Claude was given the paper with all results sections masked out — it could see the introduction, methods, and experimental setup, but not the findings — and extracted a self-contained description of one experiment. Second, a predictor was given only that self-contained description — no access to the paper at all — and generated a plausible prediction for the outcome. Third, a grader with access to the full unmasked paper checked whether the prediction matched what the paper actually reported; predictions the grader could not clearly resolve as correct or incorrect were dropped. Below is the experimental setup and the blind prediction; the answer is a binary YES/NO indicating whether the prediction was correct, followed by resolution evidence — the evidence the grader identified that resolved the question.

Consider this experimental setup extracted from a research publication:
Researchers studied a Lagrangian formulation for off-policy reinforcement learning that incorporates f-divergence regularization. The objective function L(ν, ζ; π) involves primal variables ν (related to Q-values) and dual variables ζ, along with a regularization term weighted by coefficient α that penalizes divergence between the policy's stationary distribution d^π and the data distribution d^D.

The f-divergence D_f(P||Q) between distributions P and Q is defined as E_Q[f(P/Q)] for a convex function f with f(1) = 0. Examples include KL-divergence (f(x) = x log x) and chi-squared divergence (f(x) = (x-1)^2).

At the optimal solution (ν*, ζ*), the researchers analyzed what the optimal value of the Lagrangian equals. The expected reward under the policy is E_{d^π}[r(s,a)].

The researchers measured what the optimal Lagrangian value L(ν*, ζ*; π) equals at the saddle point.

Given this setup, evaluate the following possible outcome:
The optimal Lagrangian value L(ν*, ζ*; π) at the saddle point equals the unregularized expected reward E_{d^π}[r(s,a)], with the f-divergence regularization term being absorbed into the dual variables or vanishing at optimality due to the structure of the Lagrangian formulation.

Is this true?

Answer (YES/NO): NO